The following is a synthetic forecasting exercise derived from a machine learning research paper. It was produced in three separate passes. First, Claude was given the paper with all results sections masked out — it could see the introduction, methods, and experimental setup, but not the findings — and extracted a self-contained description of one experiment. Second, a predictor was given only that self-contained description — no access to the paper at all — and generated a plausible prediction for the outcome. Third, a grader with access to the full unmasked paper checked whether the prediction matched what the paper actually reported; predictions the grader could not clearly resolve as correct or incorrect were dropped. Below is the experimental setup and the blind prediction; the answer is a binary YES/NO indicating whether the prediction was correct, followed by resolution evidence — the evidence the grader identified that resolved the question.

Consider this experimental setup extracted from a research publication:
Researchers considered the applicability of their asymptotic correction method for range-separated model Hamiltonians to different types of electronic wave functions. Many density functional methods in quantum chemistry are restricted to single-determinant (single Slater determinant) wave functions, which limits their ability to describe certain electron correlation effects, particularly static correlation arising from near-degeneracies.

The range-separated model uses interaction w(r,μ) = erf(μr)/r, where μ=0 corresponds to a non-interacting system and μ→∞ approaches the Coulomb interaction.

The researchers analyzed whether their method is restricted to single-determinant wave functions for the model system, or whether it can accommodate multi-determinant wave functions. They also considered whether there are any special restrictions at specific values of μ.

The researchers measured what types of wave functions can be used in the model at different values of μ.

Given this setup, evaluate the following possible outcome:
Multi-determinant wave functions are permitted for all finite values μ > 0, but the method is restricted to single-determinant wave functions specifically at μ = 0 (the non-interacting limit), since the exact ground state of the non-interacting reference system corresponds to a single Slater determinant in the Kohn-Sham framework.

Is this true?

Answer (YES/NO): YES